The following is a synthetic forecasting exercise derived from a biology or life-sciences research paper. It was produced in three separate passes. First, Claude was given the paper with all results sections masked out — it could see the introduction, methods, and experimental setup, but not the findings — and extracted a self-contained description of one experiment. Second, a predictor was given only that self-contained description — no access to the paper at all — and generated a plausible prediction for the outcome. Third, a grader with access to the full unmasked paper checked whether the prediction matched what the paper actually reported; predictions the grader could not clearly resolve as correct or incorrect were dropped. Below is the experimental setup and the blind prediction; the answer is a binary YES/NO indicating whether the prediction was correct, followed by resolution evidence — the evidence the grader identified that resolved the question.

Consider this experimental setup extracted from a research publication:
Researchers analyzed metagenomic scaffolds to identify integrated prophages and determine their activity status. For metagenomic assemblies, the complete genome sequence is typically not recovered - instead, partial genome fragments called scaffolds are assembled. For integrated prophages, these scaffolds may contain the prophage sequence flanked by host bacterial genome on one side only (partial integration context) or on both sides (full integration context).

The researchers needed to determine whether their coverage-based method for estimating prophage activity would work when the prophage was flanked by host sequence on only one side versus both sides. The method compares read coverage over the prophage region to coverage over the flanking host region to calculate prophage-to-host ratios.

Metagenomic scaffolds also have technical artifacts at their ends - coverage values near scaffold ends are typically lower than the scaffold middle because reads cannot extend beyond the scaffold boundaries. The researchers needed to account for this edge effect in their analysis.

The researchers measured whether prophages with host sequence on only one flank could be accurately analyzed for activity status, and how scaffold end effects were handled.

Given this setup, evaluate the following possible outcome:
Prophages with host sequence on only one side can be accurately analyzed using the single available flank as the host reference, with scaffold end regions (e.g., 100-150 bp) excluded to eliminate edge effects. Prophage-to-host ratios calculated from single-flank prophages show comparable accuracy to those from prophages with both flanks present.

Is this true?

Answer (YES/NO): NO